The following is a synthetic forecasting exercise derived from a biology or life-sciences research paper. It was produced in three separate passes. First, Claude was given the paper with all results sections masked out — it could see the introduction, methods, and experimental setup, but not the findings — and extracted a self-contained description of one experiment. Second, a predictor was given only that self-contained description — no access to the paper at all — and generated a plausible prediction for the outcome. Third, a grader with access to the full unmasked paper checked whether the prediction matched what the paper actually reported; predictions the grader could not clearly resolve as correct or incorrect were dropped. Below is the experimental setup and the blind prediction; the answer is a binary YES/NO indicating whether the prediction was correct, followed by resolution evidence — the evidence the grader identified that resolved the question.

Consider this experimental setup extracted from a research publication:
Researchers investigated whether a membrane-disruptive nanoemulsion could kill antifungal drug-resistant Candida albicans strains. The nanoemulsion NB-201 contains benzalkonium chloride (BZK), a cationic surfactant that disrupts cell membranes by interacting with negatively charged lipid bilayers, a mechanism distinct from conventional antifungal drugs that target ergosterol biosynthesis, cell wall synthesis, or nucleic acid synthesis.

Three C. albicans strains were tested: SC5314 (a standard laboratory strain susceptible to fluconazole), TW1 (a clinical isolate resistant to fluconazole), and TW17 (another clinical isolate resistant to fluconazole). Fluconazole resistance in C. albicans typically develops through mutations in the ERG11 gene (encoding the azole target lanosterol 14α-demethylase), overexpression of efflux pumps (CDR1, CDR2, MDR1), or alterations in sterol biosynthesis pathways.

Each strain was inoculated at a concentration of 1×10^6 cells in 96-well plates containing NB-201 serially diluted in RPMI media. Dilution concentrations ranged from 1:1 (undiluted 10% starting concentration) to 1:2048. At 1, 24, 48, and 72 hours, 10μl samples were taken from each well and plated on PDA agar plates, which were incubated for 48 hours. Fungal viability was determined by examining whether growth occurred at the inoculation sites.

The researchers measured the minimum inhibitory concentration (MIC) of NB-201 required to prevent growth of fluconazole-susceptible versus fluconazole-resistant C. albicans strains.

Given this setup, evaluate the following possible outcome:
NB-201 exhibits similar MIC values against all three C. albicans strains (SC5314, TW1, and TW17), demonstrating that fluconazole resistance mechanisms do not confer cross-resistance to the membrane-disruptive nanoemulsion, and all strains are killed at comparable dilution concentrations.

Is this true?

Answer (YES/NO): YES